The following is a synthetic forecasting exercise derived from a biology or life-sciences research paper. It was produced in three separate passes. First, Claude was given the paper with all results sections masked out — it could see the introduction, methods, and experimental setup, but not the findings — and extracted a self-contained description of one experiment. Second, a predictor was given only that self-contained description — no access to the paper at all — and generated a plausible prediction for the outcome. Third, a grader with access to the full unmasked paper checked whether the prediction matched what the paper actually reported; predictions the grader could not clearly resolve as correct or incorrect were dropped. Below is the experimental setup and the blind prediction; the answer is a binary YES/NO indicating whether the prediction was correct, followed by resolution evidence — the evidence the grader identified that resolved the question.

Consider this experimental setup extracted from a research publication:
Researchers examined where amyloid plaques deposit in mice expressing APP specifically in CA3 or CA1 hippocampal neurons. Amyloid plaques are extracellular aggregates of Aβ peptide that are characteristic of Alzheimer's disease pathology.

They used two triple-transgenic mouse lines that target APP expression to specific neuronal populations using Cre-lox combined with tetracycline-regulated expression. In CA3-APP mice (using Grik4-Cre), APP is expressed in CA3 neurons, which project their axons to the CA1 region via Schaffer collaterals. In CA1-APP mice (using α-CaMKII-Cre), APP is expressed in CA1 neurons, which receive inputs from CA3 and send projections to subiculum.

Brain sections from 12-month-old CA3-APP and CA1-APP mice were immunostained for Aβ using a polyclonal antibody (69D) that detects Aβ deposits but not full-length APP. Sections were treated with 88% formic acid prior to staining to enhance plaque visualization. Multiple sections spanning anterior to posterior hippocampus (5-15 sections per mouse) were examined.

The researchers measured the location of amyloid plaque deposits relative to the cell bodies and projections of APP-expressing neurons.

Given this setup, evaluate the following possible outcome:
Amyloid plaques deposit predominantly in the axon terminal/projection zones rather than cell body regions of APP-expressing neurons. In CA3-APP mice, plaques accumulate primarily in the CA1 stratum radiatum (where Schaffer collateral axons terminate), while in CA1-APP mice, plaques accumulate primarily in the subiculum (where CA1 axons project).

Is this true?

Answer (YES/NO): YES